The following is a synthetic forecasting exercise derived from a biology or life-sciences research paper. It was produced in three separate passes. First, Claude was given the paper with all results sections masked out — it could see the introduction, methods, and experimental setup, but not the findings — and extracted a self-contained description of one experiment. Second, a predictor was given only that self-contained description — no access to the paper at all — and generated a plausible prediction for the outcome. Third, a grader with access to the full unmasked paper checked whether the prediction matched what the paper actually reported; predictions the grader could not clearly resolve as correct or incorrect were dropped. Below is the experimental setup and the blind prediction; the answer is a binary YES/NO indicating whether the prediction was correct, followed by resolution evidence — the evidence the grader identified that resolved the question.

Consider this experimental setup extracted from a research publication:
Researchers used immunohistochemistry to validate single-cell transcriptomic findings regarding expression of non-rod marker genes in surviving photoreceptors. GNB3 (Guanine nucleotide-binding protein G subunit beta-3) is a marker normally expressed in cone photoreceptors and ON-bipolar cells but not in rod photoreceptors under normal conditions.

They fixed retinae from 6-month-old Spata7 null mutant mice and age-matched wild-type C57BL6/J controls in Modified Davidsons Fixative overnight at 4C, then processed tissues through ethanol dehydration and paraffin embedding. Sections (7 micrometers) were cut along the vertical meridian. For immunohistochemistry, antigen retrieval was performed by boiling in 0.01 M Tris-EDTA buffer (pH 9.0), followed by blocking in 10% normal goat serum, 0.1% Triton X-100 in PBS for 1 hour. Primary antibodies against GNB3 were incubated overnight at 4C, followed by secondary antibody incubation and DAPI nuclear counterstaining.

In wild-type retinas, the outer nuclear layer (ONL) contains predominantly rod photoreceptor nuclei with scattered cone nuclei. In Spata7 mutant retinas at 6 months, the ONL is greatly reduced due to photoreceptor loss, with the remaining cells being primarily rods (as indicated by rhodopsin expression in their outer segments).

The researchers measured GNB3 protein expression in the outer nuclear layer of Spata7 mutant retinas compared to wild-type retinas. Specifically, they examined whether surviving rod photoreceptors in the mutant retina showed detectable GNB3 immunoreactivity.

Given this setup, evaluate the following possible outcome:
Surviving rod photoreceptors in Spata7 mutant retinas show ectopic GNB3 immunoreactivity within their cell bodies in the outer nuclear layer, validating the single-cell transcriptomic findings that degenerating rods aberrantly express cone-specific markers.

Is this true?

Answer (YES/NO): NO